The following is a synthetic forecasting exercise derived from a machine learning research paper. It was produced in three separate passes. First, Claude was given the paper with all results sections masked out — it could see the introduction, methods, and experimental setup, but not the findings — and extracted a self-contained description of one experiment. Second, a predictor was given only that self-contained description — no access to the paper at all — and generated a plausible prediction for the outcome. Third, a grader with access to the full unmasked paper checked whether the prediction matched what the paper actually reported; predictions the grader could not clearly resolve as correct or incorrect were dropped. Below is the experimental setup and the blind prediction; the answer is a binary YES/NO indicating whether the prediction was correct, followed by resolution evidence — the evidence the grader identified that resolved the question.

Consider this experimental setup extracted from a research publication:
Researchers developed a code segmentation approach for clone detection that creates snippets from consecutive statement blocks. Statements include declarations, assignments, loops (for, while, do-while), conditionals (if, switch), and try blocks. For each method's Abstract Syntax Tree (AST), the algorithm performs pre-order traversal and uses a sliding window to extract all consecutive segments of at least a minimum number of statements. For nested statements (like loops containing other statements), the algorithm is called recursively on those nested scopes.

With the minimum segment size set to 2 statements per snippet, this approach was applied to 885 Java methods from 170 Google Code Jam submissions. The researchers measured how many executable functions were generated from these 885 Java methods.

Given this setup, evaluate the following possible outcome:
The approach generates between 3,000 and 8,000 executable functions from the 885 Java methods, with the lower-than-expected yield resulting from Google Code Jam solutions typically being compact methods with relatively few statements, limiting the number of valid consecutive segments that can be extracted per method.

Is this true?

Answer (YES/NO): NO